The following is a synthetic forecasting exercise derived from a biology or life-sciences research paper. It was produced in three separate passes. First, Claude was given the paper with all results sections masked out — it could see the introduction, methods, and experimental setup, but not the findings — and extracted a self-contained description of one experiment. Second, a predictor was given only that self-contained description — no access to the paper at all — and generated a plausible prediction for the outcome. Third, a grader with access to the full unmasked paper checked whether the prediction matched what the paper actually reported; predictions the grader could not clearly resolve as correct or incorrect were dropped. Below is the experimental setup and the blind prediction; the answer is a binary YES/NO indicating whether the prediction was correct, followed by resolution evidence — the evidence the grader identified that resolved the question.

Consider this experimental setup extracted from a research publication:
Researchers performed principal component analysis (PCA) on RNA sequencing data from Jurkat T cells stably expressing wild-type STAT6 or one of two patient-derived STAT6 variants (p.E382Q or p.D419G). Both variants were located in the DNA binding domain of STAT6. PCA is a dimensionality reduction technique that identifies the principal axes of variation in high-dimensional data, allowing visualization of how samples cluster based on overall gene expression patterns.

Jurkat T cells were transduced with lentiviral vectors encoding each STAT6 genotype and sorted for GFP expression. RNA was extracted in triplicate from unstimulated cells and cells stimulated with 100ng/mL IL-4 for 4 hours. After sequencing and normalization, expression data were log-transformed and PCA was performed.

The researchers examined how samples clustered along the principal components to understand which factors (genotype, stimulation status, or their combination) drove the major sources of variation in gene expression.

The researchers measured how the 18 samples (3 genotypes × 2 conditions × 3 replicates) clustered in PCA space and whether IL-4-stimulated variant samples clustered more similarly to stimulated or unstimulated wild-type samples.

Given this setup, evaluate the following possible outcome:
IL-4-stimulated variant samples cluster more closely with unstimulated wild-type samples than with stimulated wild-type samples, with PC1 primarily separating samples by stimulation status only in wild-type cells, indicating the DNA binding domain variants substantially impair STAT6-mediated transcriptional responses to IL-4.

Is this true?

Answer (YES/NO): NO